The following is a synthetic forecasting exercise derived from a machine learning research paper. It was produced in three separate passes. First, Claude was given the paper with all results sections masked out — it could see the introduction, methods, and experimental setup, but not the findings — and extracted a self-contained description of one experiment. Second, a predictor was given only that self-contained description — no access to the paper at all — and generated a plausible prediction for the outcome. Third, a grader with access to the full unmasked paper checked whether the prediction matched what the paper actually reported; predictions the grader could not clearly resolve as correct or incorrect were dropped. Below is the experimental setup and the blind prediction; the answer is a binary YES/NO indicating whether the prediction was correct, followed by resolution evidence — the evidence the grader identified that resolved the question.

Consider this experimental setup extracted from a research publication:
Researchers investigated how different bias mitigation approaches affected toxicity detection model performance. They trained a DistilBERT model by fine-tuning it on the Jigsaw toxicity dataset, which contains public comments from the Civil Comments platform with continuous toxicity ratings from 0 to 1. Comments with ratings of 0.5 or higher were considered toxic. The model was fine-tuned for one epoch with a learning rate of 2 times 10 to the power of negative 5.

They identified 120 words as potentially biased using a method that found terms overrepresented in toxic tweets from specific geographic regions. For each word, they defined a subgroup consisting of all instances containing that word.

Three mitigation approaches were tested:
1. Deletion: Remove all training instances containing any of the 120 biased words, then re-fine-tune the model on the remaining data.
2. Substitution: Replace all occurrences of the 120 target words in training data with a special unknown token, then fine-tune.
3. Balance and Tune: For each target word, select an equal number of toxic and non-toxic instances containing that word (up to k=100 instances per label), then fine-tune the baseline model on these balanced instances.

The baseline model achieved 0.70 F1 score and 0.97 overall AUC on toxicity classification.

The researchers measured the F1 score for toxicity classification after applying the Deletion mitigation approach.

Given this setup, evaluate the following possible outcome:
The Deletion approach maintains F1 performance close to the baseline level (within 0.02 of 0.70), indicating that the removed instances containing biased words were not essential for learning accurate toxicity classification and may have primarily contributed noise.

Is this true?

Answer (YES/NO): NO